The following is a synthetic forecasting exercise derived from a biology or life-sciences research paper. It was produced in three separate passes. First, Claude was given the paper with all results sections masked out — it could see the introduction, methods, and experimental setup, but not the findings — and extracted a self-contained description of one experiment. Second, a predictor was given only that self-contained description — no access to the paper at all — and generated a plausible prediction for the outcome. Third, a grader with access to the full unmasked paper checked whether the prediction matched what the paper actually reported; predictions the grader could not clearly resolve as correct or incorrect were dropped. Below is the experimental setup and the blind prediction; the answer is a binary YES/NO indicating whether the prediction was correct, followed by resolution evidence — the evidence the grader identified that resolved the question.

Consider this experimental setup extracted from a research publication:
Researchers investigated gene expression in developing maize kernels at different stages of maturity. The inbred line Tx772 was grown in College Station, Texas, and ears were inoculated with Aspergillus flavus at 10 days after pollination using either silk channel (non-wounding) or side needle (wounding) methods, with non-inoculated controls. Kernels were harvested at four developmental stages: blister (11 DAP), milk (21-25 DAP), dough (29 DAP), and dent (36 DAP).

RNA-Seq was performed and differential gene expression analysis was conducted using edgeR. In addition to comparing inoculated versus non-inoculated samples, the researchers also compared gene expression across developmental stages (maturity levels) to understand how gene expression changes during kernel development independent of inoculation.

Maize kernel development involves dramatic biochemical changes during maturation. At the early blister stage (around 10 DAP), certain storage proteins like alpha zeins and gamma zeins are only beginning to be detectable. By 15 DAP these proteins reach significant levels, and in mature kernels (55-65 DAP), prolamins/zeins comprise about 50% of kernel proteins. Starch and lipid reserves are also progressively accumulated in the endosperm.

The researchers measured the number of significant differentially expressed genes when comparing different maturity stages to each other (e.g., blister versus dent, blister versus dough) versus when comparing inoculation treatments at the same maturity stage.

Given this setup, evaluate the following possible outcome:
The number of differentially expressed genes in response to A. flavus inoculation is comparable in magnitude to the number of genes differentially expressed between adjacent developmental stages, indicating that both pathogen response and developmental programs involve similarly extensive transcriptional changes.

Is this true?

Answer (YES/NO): NO